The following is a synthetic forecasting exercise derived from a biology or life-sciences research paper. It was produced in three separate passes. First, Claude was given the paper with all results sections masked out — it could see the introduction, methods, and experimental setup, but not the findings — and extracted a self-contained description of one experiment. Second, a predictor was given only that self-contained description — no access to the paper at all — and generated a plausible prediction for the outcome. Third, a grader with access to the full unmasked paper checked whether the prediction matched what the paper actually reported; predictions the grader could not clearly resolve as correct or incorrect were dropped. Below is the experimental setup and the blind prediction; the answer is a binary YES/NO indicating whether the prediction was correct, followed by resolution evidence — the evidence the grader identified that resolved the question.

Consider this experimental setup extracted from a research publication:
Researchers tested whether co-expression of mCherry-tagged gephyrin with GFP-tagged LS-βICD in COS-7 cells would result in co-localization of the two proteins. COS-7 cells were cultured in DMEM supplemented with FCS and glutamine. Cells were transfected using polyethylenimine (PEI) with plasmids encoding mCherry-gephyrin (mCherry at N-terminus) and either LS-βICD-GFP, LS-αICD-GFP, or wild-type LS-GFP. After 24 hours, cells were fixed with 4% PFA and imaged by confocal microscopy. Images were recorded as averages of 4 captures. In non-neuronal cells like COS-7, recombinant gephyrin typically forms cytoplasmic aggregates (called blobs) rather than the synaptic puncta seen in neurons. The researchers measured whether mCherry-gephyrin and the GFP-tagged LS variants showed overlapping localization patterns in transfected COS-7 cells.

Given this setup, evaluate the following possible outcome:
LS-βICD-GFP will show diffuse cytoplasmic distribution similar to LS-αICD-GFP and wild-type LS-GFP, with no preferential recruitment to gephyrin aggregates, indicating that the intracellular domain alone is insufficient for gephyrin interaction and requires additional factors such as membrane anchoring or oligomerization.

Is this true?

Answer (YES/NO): NO